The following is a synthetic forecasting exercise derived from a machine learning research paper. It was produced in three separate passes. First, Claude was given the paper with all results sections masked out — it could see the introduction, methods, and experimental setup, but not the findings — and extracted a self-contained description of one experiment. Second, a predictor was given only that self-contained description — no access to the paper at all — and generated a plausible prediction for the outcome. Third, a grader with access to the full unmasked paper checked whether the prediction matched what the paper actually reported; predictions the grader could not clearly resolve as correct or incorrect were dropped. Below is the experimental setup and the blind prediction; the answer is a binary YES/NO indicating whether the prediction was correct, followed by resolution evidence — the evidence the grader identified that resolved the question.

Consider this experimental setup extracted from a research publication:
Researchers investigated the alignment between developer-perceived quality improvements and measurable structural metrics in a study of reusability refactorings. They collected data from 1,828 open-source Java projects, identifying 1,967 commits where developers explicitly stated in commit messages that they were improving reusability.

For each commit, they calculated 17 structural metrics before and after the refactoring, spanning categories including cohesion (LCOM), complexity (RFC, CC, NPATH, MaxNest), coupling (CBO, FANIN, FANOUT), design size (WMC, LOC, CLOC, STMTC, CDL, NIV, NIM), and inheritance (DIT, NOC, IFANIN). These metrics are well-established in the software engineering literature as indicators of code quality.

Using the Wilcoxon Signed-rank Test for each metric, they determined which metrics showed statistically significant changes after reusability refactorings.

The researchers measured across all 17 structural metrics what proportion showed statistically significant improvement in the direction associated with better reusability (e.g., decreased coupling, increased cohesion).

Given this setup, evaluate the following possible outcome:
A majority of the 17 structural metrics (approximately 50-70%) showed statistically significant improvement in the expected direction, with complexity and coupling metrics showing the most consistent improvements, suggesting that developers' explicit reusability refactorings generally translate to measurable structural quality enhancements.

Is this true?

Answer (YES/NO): NO